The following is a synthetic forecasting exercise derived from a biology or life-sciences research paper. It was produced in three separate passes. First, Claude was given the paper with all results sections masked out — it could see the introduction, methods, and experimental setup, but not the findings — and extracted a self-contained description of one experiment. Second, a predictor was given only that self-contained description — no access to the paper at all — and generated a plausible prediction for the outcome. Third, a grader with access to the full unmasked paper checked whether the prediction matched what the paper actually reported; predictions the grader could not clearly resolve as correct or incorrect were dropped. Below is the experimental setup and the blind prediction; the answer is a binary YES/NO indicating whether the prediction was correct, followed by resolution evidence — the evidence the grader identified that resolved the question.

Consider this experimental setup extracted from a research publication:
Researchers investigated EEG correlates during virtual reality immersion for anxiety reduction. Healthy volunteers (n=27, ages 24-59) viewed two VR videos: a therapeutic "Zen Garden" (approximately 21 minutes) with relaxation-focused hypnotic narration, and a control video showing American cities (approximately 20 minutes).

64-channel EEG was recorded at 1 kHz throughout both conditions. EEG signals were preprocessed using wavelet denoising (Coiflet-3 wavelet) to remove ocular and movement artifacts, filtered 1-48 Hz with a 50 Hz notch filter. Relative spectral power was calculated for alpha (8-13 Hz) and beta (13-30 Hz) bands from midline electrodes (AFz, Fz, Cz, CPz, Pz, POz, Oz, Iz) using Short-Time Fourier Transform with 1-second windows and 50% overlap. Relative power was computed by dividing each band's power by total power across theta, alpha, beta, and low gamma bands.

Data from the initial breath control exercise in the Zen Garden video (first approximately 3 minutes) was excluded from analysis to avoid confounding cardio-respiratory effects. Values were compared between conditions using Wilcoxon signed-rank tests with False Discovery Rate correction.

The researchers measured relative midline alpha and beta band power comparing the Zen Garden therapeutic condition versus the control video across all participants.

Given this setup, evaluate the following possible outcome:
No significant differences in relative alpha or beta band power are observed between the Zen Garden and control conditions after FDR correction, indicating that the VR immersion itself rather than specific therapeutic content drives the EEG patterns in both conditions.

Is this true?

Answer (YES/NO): NO